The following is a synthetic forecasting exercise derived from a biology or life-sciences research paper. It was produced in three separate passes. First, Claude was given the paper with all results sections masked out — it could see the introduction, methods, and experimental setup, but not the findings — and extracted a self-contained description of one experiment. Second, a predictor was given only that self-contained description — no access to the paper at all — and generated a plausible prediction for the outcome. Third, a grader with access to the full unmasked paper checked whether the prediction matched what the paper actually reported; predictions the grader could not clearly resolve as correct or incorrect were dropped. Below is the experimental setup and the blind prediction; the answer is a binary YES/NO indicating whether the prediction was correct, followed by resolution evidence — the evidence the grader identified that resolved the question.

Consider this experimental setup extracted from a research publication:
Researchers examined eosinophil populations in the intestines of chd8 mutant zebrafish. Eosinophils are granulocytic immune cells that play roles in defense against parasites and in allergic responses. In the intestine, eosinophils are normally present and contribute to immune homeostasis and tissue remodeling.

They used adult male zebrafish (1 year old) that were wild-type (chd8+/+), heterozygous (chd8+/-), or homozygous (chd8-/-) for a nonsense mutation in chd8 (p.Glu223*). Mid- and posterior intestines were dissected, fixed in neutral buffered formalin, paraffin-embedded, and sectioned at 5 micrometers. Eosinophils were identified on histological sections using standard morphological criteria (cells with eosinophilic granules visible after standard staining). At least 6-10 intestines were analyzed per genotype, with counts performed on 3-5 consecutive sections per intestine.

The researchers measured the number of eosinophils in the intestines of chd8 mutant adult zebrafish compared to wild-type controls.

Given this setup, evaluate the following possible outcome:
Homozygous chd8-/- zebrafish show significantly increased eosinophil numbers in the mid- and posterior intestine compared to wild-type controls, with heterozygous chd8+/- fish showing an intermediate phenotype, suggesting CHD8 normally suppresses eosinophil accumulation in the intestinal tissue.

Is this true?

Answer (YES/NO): NO